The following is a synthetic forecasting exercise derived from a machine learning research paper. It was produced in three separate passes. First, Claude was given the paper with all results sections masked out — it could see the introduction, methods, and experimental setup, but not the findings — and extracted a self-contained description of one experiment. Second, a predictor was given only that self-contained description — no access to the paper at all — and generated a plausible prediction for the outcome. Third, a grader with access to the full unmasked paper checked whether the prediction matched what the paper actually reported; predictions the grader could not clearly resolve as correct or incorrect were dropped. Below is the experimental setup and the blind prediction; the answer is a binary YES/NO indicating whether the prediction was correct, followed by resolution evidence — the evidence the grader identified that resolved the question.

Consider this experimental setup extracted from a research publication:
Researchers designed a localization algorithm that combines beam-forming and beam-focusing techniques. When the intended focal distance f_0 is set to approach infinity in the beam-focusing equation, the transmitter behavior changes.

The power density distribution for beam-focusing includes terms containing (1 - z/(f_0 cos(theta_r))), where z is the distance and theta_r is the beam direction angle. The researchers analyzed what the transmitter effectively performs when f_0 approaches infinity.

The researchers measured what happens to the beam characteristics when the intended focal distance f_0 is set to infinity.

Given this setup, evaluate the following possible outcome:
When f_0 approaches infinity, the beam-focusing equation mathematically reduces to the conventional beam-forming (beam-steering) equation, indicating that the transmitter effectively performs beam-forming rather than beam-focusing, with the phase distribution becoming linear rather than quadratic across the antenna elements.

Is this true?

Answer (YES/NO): YES